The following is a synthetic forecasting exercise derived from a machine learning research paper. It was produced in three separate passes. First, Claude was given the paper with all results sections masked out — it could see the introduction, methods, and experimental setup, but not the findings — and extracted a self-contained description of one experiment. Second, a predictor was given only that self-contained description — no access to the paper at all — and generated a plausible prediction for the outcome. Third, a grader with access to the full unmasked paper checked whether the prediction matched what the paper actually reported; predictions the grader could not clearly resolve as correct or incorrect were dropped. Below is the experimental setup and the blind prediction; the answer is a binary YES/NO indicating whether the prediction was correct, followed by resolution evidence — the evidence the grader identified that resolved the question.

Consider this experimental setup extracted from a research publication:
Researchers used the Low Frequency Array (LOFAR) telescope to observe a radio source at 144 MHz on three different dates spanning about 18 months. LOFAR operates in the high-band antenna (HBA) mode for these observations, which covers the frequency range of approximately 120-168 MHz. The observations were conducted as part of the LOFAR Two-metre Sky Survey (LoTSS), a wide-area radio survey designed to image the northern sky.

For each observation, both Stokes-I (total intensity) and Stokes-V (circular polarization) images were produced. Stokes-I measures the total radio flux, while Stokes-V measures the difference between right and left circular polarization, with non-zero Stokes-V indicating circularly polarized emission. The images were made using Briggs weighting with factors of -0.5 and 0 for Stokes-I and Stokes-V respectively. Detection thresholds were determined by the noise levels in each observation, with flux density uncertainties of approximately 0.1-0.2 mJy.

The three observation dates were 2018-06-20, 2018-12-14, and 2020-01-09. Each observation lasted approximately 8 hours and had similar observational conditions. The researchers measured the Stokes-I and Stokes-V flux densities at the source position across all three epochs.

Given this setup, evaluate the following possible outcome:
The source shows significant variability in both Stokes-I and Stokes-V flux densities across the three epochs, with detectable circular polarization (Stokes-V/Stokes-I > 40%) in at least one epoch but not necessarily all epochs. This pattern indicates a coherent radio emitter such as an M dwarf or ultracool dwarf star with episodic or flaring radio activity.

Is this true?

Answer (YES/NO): YES